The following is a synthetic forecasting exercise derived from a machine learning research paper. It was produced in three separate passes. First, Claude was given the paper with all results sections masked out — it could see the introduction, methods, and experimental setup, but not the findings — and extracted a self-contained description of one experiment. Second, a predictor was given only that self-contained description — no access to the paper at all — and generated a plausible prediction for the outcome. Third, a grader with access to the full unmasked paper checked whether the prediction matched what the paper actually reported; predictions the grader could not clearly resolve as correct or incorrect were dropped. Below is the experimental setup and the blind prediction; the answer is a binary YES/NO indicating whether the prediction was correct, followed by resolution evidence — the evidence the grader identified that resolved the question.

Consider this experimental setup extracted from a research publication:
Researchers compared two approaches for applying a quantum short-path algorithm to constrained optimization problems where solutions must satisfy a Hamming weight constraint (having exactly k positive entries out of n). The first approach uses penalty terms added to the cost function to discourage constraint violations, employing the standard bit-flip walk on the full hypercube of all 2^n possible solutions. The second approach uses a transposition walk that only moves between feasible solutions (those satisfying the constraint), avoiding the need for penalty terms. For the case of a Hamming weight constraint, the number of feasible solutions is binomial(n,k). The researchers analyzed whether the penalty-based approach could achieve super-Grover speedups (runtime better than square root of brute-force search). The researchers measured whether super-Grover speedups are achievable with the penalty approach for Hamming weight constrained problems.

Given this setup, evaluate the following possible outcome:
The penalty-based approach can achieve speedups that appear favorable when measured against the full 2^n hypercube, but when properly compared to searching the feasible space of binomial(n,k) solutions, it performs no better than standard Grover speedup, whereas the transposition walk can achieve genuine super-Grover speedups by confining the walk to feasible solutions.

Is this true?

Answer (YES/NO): YES